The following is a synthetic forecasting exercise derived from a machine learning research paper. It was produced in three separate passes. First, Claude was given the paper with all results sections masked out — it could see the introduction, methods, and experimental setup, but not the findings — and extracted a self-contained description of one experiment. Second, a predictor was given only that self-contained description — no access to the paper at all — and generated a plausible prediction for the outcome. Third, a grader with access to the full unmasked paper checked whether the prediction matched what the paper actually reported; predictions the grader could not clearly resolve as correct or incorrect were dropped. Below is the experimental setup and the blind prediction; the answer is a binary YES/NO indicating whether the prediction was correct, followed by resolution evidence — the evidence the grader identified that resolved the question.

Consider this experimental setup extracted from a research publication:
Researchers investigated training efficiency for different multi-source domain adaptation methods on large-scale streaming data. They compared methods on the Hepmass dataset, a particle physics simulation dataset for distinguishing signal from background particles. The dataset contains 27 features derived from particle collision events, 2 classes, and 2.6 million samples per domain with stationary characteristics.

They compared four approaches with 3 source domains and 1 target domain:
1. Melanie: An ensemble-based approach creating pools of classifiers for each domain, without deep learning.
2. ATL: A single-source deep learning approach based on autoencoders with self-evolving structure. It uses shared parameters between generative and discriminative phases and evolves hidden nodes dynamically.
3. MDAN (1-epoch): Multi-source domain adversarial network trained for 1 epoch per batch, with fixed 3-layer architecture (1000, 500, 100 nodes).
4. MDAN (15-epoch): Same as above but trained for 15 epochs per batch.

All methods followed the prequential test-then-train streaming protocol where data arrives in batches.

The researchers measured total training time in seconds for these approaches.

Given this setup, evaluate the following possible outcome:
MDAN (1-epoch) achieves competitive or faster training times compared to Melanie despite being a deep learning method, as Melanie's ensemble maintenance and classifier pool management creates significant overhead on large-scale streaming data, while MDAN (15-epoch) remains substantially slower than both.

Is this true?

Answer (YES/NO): YES